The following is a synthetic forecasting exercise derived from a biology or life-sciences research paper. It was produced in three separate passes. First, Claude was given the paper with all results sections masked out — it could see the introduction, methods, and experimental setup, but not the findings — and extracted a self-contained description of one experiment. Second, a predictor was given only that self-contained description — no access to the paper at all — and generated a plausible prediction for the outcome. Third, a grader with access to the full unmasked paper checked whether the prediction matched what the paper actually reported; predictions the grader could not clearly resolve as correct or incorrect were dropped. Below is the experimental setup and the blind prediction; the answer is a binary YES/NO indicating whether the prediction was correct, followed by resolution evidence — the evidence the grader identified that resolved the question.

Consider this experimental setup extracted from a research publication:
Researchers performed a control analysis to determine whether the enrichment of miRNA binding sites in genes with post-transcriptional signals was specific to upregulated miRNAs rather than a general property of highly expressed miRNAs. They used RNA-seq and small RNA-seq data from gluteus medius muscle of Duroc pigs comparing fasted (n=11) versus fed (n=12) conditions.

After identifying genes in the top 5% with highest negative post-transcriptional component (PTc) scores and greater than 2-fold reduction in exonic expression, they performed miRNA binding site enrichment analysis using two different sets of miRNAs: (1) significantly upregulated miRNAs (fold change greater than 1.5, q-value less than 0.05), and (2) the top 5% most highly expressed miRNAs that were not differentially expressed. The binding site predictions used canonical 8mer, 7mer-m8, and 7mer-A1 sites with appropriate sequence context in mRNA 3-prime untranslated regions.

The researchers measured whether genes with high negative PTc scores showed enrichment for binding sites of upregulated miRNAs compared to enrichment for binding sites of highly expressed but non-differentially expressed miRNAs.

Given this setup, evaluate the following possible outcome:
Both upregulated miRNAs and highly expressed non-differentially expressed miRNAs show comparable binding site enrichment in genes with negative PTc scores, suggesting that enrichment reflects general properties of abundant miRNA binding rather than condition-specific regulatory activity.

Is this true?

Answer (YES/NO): NO